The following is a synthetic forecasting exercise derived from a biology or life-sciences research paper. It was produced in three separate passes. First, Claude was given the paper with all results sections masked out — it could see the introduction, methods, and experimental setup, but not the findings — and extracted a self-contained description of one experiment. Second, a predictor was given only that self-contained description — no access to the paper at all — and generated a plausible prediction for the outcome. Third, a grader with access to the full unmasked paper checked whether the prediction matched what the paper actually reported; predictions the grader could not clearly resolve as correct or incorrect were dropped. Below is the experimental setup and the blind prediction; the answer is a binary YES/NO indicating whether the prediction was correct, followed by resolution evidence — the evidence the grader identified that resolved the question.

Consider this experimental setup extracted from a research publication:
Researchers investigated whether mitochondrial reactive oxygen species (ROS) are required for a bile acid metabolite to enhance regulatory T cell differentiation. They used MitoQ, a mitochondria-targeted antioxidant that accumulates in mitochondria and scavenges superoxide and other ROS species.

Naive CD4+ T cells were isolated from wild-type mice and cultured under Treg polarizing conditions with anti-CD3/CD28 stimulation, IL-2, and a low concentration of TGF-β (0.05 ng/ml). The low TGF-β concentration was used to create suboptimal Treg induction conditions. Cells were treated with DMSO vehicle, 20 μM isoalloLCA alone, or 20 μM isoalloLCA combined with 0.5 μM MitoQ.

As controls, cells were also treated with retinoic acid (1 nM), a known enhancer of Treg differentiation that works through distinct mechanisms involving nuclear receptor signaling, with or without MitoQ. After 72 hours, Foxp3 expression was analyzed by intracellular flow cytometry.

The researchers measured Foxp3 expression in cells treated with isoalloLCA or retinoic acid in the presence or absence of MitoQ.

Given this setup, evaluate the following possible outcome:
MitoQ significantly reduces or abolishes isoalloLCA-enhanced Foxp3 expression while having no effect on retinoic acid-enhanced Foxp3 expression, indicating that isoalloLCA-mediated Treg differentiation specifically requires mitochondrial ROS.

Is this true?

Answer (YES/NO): YES